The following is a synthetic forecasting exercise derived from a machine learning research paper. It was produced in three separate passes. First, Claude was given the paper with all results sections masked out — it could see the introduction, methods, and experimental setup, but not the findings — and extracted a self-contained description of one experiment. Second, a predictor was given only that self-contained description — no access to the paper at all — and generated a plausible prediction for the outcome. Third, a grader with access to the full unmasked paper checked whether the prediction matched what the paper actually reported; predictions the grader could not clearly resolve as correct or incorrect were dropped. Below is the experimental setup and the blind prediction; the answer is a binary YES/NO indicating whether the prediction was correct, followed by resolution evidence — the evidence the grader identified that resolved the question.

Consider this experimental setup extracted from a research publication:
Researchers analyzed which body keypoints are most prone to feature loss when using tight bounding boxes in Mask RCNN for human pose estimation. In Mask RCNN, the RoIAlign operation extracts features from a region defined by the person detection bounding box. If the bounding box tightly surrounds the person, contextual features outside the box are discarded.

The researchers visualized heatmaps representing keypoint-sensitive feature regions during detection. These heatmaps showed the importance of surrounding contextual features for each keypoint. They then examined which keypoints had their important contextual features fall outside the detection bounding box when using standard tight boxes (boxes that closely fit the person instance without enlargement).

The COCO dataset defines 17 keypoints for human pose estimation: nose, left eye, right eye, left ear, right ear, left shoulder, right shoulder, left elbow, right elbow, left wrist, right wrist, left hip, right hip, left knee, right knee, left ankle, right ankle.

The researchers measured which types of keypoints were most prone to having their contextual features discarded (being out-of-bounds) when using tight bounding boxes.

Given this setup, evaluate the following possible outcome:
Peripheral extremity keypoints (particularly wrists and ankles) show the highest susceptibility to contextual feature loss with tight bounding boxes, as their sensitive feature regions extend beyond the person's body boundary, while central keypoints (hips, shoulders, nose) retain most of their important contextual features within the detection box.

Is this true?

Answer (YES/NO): NO